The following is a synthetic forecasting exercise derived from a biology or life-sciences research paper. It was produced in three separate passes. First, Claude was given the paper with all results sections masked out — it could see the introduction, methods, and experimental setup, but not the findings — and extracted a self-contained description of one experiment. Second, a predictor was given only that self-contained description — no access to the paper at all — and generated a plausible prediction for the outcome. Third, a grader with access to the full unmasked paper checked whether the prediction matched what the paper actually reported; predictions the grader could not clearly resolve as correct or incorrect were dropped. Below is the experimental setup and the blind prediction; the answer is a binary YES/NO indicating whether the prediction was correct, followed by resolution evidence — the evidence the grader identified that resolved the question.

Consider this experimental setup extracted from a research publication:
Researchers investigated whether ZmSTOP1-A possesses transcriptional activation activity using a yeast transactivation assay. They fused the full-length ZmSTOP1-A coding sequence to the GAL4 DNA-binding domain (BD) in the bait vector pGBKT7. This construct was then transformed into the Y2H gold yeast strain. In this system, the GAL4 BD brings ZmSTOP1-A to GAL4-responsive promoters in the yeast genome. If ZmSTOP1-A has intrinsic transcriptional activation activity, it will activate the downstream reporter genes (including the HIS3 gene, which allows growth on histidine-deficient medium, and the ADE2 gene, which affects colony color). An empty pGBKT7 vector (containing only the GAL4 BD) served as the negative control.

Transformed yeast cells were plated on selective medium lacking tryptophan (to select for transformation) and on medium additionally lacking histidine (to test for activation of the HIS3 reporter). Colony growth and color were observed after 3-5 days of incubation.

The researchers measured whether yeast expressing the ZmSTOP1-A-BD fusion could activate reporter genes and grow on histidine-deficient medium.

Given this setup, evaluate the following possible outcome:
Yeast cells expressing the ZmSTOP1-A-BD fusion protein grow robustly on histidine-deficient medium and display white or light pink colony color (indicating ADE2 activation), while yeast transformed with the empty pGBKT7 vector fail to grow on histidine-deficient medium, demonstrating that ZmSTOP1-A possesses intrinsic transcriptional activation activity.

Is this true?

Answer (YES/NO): NO